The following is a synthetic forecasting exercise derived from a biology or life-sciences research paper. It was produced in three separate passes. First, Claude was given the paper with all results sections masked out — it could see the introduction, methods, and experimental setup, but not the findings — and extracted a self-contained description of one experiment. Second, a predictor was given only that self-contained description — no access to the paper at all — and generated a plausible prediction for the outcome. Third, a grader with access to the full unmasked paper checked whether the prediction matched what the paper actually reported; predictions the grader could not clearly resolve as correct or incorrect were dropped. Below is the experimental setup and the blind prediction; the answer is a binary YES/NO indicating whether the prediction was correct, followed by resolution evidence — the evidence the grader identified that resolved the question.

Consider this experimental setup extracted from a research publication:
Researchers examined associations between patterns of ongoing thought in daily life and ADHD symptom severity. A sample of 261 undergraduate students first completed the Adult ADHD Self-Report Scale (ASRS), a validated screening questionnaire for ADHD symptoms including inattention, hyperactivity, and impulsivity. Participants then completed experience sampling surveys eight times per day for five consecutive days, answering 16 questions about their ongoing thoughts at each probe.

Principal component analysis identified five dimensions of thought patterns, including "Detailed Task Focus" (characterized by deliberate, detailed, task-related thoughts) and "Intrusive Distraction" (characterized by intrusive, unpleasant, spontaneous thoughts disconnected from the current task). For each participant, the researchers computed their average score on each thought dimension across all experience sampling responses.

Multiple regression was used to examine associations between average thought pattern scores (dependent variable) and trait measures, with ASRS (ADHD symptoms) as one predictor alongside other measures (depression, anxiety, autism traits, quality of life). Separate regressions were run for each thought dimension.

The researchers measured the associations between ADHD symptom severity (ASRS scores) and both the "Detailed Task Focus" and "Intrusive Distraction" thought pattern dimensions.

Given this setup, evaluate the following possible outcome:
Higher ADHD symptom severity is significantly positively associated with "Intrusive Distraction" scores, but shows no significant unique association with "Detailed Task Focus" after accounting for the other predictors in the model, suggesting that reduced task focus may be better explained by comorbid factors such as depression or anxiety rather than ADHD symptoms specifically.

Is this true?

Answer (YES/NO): NO